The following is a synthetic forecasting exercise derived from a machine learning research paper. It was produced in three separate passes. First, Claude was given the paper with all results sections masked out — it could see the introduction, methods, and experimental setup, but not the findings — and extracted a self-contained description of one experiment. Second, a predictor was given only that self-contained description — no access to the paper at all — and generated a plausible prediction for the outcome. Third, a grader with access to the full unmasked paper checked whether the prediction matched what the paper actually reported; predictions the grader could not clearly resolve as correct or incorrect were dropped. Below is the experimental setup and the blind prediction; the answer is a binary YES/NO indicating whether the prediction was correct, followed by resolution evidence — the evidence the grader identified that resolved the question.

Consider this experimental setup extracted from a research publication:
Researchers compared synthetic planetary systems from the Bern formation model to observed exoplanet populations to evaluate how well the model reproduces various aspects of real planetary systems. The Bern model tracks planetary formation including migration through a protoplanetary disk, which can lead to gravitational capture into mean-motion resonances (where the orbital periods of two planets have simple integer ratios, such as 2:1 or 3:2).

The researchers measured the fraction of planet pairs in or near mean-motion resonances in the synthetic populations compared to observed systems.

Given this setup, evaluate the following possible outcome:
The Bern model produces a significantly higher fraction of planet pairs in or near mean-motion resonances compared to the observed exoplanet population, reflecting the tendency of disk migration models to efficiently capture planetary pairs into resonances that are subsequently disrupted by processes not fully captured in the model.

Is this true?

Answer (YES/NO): YES